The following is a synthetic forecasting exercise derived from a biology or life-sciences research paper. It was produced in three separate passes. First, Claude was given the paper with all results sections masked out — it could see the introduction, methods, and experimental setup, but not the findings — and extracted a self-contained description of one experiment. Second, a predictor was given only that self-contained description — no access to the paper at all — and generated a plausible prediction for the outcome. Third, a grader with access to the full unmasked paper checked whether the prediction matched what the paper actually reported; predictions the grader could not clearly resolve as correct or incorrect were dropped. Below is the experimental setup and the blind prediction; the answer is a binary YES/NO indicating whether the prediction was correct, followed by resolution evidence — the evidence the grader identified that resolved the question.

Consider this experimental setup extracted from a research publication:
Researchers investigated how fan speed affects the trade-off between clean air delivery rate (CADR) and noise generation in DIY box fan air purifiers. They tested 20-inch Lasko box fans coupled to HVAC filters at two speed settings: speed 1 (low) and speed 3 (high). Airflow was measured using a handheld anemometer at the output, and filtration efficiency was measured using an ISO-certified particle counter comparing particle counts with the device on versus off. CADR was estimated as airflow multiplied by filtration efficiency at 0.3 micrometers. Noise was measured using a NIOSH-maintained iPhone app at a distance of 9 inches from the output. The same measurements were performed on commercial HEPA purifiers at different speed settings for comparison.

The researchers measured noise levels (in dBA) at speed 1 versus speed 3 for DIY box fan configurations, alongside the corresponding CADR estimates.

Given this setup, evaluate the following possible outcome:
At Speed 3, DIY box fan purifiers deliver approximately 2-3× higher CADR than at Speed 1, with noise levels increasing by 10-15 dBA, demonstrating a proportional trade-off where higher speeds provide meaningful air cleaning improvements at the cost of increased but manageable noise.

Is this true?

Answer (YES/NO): NO